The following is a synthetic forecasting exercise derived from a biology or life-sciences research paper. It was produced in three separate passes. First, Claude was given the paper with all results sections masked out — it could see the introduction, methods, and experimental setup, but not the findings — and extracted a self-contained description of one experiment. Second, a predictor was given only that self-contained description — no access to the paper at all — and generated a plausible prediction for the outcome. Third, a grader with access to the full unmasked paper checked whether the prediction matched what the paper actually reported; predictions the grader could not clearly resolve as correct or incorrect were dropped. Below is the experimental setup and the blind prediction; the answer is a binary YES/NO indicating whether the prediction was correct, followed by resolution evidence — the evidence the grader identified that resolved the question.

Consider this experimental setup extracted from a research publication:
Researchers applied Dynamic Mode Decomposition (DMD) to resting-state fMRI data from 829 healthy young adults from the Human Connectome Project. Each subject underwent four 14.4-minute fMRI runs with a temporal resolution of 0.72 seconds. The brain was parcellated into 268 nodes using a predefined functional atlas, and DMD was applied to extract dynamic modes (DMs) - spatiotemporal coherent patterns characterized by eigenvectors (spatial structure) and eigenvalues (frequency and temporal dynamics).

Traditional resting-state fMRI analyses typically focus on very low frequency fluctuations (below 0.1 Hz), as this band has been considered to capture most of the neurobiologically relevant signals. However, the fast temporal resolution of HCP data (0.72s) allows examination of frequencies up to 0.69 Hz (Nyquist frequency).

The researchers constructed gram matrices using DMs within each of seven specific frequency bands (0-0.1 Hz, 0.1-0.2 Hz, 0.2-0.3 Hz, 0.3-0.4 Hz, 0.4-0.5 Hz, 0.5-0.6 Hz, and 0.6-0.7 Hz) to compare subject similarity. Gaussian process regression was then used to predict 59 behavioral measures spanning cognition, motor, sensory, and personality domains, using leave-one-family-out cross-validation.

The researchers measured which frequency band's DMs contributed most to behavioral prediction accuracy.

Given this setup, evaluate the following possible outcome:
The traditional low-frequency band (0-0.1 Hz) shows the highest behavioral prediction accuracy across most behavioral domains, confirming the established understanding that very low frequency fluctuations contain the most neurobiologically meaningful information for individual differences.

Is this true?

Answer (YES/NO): NO